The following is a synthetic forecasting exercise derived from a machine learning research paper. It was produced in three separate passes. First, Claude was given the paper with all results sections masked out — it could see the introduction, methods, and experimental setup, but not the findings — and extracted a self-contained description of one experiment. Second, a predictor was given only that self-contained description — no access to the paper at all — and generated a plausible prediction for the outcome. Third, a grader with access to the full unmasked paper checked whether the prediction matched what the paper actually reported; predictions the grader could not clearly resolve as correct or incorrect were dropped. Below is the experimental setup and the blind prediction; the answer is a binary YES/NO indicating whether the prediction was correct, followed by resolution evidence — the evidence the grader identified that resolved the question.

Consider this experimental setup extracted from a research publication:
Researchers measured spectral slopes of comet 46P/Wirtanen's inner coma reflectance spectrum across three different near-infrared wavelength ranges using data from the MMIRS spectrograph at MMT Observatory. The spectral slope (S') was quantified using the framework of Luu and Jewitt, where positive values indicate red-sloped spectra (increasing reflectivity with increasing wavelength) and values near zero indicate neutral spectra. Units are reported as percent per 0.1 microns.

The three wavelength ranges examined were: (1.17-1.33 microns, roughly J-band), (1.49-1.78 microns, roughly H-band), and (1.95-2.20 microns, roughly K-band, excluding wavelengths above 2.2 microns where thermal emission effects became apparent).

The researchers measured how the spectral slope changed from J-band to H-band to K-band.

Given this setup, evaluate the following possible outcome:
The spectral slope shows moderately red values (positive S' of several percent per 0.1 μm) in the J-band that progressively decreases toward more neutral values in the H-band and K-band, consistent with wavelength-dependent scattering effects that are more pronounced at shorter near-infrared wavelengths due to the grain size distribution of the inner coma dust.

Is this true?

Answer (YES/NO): YES